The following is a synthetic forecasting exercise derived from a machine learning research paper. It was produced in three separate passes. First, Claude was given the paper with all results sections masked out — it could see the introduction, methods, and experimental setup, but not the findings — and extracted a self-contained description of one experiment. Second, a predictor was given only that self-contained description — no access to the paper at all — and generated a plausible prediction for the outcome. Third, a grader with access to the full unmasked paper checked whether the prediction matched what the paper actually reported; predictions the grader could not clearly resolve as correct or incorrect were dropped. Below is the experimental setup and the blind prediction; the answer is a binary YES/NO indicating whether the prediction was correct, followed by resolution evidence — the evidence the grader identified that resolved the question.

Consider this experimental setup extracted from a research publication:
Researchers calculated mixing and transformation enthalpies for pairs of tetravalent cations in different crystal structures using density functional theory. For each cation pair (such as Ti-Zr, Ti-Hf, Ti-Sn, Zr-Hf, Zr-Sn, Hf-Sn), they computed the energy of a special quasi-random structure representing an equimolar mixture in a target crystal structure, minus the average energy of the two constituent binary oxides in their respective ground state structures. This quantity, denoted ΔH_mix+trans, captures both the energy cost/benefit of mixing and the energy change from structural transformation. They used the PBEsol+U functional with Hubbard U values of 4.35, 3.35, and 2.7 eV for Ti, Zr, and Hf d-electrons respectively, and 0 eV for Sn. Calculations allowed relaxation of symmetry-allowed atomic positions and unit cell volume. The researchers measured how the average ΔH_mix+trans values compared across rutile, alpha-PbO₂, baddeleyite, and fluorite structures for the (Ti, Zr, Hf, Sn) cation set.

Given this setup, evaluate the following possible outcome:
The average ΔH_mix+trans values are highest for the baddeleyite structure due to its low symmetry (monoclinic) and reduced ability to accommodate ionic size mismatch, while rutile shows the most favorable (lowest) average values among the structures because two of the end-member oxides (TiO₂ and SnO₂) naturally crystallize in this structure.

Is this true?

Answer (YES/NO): NO